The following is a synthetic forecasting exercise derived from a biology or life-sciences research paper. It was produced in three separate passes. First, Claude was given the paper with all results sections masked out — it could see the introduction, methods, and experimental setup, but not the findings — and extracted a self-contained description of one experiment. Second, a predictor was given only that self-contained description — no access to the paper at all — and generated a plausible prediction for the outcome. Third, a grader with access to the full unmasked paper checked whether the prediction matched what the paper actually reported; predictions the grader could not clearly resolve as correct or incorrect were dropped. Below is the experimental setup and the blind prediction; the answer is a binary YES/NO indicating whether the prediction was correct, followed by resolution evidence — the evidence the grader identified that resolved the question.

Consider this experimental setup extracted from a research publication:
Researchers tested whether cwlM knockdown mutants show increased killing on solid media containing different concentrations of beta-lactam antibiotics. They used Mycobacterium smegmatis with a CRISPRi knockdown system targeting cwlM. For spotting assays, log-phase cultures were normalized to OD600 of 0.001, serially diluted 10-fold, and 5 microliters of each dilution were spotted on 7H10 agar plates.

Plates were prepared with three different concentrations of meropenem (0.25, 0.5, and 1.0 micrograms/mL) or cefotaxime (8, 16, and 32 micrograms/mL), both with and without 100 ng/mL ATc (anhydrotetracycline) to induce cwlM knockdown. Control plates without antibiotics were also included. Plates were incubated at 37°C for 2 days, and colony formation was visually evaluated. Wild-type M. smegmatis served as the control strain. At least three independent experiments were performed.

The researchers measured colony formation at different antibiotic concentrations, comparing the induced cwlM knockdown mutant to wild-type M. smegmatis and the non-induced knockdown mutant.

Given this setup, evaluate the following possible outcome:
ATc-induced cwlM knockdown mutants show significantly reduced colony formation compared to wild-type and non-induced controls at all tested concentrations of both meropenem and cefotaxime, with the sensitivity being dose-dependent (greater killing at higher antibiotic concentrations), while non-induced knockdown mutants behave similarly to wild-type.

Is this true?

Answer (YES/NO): NO